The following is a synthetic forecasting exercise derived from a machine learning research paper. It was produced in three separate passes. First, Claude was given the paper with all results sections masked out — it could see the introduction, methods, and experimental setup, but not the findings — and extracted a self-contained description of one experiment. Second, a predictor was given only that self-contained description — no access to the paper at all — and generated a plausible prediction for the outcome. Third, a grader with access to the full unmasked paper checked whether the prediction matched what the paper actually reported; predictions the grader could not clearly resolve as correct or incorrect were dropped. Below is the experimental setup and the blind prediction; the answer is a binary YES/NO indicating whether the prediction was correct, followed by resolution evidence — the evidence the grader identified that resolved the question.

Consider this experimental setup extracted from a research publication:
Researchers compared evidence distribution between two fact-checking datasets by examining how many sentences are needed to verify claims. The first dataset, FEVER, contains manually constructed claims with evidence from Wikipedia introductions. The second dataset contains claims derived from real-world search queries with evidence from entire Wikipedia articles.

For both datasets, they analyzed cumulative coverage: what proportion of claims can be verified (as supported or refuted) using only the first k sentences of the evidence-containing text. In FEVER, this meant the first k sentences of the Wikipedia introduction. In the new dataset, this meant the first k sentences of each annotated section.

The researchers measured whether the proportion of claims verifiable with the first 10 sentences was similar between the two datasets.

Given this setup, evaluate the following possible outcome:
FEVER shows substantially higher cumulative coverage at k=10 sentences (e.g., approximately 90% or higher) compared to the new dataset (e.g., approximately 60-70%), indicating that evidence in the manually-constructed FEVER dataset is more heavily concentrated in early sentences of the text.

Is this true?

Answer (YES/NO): NO